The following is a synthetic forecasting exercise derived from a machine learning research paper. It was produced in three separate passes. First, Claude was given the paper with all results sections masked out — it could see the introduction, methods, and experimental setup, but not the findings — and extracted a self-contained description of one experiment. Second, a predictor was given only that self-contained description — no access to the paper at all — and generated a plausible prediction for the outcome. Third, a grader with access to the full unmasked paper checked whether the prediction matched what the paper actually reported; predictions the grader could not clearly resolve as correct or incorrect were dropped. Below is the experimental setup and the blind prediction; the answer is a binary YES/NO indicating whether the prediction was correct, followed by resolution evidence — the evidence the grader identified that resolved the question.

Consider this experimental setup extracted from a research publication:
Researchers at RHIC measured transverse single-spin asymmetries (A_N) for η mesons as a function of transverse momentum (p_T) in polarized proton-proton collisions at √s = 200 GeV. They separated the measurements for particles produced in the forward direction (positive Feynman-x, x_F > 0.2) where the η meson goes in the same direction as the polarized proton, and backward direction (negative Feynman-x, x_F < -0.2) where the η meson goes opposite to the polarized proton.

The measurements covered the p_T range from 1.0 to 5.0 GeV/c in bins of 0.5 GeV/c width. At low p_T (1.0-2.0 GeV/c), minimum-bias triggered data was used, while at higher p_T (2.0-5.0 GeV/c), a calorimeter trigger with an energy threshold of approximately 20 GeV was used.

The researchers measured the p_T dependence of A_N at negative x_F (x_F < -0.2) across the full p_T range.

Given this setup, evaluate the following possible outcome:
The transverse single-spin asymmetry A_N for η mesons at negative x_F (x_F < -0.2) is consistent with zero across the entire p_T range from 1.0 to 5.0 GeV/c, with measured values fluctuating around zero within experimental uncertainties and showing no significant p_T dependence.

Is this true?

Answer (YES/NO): YES